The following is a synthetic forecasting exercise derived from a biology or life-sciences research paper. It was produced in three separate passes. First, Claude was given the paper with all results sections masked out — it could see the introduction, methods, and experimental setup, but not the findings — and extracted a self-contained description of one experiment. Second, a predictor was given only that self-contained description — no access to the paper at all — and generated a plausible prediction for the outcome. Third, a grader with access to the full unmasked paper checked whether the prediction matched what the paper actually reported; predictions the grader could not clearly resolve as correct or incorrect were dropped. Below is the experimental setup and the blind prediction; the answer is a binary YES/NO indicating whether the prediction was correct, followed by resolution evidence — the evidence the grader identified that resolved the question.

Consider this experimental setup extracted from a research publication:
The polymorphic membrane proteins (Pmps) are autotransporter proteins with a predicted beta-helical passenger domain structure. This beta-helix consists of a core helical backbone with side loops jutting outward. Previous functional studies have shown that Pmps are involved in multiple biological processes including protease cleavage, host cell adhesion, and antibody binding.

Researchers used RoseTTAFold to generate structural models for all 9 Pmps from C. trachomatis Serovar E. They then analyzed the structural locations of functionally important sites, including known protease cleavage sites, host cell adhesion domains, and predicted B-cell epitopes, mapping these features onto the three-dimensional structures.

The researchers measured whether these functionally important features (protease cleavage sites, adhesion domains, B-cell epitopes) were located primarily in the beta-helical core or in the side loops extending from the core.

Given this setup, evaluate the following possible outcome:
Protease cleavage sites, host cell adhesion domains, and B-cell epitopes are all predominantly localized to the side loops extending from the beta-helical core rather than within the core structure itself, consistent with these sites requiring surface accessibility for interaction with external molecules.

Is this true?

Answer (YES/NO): YES